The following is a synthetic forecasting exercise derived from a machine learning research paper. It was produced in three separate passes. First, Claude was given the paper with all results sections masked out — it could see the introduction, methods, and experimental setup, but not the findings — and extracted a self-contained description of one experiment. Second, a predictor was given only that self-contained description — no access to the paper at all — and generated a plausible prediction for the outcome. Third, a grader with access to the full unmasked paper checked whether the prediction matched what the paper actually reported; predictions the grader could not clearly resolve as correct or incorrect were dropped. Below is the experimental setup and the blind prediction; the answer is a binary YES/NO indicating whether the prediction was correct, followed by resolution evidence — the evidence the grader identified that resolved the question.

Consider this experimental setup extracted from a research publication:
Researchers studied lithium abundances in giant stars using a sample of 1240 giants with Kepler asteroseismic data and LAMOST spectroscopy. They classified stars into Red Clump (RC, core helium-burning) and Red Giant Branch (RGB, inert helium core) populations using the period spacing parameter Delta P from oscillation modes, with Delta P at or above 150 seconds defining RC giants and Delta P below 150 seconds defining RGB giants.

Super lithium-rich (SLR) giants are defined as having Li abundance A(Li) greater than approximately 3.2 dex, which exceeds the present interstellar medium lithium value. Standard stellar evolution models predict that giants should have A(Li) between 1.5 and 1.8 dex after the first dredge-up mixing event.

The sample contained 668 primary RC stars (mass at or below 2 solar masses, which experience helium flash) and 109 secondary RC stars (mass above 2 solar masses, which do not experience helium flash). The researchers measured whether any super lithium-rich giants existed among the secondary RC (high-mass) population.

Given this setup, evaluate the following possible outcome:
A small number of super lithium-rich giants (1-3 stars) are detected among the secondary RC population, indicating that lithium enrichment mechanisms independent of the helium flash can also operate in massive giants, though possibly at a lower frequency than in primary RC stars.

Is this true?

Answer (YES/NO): NO